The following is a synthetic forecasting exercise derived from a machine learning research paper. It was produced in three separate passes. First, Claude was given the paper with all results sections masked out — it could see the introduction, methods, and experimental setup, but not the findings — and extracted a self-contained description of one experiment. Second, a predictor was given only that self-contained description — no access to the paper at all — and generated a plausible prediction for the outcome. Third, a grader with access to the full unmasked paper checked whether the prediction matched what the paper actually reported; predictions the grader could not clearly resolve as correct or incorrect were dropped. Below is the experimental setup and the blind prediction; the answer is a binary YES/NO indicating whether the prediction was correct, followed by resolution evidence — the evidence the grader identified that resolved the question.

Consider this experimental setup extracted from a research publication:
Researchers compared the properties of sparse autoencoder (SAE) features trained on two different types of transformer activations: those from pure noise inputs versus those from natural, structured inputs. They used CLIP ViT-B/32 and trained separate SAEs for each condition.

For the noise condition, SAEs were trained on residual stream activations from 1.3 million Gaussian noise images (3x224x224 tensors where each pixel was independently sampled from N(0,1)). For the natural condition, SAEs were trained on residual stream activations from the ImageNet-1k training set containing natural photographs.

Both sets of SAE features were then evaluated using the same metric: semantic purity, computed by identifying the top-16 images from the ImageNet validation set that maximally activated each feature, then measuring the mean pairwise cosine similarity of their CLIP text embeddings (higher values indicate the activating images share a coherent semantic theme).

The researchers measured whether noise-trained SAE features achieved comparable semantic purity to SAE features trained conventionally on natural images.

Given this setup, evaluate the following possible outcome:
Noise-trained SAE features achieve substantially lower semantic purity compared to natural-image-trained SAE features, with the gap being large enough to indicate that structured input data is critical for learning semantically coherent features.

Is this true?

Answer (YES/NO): NO